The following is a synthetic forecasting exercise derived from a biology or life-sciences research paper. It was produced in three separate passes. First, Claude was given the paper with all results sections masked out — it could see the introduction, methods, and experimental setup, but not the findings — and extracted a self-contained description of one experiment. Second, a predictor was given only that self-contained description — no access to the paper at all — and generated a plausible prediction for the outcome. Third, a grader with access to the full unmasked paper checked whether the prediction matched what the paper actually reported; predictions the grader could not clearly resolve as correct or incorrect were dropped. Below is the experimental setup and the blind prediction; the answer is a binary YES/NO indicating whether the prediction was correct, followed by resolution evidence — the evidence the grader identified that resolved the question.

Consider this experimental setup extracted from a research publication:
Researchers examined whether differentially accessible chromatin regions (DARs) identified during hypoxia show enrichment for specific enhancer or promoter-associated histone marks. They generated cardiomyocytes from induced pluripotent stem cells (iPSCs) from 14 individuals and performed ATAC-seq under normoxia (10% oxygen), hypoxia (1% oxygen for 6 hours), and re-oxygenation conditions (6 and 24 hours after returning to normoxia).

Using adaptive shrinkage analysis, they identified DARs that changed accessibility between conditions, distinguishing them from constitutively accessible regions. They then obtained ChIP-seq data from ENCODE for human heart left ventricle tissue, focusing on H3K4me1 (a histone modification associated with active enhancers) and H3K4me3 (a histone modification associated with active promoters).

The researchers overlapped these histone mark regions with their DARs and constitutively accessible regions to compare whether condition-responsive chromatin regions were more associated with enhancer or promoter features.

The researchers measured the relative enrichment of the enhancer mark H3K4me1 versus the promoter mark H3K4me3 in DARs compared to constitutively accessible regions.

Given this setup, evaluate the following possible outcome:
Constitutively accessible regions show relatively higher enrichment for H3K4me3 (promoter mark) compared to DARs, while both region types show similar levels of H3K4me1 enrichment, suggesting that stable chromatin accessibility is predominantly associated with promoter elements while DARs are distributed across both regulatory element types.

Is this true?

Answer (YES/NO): NO